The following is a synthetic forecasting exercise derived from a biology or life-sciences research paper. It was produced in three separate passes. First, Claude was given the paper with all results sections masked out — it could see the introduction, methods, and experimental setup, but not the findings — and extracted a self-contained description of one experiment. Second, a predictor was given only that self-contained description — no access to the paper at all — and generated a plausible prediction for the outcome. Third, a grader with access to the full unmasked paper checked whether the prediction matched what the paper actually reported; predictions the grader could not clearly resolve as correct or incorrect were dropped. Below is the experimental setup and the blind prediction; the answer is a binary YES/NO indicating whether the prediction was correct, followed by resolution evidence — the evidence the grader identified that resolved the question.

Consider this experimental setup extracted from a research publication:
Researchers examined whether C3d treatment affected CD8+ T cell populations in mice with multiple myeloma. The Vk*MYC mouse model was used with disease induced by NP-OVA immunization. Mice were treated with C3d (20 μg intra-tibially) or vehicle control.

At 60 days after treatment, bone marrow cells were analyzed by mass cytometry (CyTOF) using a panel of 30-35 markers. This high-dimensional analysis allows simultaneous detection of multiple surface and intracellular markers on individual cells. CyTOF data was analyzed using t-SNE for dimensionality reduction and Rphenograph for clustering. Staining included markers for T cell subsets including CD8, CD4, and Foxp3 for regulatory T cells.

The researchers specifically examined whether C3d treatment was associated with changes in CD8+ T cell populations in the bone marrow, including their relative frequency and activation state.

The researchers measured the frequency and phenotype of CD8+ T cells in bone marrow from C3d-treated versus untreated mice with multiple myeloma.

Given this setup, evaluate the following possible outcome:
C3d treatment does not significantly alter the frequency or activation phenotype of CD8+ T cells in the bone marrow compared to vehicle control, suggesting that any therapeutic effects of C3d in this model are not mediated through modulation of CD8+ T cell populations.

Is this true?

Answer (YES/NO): NO